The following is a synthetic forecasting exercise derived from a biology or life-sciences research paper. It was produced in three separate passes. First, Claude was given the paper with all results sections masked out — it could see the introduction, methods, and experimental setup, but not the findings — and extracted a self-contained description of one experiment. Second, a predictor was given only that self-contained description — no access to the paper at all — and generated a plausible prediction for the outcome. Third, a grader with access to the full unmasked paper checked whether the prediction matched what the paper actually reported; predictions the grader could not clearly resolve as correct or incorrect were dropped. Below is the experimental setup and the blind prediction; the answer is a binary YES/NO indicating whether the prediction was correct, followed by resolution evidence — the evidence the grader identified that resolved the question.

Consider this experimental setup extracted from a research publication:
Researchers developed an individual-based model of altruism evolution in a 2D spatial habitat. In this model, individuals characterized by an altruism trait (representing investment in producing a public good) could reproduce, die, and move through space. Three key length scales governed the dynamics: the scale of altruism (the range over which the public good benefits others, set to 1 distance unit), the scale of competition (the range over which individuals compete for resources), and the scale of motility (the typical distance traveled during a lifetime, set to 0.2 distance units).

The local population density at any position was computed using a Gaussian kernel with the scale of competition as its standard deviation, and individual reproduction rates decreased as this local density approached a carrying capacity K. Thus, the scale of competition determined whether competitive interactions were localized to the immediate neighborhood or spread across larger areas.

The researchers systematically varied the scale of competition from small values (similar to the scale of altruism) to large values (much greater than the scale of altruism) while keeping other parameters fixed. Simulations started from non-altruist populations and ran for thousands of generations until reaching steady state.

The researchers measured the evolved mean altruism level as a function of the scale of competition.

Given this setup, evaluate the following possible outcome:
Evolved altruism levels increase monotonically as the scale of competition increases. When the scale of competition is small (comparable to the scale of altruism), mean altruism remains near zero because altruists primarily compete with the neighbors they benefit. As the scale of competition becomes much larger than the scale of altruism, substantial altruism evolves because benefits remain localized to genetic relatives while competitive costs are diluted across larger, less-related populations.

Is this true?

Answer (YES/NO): NO